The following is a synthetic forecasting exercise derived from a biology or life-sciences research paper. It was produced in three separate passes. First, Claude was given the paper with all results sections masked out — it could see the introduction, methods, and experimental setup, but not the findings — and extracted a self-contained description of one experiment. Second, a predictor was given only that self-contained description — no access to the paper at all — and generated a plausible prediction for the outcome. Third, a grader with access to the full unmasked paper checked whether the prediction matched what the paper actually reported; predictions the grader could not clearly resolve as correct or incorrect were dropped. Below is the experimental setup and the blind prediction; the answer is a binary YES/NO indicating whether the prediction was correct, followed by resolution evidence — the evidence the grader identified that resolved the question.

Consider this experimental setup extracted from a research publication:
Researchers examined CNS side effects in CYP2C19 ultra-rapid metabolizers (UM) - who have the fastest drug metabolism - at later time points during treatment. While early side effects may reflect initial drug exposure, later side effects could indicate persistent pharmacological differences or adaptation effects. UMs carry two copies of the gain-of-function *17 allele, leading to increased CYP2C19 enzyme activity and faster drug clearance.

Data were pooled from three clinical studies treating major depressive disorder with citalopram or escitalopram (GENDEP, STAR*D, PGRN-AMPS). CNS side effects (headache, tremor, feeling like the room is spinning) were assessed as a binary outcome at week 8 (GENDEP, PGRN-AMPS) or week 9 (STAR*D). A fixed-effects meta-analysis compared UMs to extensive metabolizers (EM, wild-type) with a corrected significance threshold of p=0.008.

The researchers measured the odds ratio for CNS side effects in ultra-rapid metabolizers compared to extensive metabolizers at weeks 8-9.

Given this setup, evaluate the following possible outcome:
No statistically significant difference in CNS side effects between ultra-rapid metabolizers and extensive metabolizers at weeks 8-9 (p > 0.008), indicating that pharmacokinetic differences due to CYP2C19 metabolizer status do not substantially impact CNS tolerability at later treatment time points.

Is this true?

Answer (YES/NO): YES